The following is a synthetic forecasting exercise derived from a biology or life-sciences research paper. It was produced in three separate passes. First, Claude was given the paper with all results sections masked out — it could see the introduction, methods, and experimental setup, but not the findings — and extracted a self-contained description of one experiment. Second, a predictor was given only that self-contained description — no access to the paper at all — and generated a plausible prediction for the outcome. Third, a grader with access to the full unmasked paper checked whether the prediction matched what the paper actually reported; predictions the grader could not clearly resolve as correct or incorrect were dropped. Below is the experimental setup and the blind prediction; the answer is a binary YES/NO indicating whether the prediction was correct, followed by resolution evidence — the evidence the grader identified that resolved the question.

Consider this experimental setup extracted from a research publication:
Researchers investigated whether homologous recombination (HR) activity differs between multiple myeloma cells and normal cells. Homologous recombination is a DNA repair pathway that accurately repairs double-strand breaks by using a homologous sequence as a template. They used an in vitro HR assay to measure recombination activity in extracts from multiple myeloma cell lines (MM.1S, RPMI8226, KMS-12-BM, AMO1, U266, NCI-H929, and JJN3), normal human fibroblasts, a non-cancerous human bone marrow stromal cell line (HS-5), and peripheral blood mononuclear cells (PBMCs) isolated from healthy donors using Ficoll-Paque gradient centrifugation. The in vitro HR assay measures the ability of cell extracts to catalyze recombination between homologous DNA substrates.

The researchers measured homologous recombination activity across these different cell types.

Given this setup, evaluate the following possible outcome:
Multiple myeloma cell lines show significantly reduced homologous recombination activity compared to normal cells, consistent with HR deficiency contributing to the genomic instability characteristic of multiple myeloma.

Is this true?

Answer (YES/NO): NO